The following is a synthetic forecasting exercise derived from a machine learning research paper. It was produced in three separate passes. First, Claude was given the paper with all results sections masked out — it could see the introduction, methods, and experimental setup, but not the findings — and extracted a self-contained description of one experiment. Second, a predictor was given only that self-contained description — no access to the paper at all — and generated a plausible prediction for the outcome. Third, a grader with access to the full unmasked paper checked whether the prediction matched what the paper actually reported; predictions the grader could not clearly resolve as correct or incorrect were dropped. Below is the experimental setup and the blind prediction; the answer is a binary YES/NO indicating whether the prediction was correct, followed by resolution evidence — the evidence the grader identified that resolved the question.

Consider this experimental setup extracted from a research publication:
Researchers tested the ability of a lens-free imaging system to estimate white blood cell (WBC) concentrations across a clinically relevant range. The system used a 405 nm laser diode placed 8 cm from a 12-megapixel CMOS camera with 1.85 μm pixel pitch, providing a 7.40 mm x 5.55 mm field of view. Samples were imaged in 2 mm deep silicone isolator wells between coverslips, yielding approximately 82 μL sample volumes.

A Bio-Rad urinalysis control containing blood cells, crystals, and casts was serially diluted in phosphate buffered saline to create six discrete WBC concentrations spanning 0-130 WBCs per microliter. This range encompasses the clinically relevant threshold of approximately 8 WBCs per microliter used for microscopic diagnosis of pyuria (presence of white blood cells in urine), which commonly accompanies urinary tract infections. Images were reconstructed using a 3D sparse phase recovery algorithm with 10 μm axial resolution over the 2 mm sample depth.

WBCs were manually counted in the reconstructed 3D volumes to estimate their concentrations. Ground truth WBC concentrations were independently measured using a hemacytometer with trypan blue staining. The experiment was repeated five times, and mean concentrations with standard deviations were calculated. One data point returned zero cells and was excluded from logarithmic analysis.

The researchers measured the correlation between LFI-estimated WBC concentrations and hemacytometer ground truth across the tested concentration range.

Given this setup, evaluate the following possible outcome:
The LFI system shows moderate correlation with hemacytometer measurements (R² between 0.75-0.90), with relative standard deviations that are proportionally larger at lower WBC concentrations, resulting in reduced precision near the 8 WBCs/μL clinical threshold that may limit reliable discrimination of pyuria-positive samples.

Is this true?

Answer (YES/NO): NO